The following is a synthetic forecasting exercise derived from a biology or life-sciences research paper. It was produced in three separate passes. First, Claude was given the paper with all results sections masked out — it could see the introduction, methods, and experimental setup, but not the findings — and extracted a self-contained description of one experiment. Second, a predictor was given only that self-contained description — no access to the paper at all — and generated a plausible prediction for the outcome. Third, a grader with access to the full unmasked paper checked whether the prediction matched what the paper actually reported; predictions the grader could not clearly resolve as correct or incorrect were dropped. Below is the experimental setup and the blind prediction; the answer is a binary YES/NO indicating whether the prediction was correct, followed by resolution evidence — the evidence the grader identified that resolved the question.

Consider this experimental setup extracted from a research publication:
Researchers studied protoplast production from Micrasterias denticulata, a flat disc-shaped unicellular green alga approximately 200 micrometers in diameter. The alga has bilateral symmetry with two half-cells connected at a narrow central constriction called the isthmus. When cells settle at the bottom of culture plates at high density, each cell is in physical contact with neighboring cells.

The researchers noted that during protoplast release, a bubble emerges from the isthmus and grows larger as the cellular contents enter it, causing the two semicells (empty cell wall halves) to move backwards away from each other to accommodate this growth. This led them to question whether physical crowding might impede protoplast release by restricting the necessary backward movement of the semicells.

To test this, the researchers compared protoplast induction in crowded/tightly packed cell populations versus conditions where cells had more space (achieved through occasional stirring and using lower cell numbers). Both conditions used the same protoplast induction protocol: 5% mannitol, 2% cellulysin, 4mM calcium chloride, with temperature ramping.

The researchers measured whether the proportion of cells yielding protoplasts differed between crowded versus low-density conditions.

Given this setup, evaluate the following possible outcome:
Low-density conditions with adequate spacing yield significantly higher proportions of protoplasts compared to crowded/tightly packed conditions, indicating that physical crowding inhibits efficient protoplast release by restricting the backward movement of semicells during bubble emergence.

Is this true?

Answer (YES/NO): NO